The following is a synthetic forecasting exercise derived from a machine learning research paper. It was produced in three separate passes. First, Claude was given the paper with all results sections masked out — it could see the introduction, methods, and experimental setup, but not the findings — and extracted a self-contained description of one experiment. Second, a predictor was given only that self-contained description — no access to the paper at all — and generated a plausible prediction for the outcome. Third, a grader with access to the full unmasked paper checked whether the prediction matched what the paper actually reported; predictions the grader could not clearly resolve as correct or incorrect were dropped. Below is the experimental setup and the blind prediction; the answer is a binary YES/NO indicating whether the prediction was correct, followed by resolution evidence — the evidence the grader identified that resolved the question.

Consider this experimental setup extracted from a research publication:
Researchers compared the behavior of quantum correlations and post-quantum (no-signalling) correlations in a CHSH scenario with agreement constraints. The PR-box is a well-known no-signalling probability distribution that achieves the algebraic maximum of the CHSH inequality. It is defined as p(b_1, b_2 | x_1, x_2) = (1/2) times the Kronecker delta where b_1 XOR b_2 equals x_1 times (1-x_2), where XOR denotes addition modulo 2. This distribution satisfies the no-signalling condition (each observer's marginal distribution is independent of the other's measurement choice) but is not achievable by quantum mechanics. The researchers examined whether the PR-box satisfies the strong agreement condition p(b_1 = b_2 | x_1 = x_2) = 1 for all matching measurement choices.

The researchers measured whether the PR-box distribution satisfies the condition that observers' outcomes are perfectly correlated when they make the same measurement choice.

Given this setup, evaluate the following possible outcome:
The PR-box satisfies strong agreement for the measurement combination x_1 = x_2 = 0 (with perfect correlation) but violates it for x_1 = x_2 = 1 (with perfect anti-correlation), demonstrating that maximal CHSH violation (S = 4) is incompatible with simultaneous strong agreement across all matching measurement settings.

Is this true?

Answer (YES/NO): NO